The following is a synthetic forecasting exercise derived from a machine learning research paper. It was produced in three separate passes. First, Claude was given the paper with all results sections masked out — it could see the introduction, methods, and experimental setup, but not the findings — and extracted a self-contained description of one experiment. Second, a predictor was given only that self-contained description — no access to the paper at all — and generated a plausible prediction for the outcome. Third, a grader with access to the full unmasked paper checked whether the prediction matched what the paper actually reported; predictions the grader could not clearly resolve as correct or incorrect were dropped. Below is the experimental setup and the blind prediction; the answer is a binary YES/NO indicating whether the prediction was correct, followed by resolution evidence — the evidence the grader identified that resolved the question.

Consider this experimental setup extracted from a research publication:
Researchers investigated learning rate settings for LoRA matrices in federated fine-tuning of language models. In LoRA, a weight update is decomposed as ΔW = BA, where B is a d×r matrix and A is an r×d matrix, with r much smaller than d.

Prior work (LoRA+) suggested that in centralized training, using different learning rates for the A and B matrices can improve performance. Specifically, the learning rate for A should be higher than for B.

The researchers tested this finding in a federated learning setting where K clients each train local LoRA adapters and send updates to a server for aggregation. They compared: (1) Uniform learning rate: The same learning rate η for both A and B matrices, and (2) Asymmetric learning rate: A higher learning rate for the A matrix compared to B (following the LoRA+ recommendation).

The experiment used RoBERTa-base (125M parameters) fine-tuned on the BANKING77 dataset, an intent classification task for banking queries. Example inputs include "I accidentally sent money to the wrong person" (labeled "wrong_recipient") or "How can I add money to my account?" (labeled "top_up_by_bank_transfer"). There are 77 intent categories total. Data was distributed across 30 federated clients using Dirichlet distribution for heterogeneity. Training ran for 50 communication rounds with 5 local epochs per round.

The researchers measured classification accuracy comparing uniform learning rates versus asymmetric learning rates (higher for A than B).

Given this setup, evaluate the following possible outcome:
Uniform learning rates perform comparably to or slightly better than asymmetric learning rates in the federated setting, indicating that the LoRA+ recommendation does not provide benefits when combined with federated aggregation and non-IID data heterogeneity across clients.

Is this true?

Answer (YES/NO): NO